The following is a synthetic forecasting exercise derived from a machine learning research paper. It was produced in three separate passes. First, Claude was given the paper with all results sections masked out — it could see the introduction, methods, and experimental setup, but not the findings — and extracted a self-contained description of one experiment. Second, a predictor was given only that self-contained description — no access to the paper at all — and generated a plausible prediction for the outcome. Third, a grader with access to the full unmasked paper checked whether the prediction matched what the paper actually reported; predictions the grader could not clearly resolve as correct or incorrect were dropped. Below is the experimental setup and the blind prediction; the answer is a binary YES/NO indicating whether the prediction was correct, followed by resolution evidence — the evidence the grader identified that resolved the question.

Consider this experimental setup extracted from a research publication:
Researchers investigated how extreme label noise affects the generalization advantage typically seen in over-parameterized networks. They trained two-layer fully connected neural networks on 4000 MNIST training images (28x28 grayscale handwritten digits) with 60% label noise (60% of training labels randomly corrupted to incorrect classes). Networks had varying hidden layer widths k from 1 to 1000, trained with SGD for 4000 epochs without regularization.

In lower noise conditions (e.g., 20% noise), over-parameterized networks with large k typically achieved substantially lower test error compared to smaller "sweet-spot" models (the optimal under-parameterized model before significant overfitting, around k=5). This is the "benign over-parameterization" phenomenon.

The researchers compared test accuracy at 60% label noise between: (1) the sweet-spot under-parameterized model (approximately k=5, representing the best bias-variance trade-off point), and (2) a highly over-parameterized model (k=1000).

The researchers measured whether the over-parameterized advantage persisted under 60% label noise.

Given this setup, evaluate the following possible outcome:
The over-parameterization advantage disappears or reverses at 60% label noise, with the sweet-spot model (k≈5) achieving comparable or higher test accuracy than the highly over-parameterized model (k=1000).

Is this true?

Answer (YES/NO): YES